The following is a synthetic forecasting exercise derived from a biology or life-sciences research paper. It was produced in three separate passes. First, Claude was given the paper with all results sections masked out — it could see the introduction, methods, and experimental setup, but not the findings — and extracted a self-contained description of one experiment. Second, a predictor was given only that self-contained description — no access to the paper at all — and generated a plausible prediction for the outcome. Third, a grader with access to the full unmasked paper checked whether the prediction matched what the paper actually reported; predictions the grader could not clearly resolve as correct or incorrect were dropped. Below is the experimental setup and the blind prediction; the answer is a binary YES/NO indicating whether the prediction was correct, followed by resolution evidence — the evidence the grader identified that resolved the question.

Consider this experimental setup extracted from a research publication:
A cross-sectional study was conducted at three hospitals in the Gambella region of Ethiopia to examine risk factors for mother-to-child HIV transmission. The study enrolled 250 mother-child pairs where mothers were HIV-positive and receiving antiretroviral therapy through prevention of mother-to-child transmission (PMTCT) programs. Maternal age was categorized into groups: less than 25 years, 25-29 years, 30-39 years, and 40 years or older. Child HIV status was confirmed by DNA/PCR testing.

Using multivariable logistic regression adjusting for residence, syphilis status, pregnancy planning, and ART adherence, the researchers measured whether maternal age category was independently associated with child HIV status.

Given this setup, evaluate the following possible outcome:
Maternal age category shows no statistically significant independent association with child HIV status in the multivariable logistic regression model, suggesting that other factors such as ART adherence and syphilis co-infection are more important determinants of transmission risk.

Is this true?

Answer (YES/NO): NO